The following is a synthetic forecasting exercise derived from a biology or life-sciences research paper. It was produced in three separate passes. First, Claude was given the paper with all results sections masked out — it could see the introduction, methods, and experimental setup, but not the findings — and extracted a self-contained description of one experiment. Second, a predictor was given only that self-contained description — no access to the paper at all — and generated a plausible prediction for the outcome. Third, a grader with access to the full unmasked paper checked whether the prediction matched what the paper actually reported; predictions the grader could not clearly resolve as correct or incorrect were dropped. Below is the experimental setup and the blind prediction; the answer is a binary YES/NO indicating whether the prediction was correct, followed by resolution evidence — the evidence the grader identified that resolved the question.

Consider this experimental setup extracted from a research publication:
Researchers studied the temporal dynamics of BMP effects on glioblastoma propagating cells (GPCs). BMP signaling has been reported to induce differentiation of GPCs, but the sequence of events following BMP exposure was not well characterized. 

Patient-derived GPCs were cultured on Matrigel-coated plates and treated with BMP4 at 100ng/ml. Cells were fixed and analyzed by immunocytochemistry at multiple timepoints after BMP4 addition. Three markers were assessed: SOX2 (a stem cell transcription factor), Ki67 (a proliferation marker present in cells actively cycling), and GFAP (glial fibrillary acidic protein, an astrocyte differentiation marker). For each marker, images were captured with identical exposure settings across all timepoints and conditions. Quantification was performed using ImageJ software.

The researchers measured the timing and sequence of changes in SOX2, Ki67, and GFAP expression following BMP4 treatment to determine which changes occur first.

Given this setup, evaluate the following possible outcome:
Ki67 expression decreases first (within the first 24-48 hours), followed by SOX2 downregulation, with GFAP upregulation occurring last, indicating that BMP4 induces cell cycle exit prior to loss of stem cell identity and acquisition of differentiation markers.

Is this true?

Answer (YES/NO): NO